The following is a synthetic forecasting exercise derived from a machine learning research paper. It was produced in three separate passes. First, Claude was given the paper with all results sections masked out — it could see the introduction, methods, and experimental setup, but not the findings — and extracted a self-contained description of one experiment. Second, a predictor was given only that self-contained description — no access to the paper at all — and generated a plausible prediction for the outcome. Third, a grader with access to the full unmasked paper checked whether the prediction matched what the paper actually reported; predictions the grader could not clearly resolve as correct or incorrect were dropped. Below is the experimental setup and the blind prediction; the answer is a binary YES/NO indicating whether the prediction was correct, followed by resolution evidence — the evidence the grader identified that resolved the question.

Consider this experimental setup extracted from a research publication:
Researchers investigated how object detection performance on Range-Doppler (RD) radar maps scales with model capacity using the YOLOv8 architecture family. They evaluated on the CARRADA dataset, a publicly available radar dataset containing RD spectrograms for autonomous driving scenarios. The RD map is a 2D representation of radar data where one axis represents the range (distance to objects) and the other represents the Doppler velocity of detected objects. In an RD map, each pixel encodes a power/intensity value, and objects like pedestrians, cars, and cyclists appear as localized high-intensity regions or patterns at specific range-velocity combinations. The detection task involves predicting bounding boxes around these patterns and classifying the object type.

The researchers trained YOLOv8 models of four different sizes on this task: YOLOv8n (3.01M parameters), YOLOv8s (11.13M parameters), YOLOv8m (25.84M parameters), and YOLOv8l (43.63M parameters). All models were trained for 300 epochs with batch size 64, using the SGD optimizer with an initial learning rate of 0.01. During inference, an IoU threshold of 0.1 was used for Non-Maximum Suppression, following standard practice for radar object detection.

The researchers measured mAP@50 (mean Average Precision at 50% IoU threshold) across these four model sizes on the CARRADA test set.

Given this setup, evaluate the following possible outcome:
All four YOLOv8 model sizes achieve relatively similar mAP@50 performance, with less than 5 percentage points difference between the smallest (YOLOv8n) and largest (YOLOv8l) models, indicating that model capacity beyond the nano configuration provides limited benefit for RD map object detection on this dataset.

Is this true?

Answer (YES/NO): YES